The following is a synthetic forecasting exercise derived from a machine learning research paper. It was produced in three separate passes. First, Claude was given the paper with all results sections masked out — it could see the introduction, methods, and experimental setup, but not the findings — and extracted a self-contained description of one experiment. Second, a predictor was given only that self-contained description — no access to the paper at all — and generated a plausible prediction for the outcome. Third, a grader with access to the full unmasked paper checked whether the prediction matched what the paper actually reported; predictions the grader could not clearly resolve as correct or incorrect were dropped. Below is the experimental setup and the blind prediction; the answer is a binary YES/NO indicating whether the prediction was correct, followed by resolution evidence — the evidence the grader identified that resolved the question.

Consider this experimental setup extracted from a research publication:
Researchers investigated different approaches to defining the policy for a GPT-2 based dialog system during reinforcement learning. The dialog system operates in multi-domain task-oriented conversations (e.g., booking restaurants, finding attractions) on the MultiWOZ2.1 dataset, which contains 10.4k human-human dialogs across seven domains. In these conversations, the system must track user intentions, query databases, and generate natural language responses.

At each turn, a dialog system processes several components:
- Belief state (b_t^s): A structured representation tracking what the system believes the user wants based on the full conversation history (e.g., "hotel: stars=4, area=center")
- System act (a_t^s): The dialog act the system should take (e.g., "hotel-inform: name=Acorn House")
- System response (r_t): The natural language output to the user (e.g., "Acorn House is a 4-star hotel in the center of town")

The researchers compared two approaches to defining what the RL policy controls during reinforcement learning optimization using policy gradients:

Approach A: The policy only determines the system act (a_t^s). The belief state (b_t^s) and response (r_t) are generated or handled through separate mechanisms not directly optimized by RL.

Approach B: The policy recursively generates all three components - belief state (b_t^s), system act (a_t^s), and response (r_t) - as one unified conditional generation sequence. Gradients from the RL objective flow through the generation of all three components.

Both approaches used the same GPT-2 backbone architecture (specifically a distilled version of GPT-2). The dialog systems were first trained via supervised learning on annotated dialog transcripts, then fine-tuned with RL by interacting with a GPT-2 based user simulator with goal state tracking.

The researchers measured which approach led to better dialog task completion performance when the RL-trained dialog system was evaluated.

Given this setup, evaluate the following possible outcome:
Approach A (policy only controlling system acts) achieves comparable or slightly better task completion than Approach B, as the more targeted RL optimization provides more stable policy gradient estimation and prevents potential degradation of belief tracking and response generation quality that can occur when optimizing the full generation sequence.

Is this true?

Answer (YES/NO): NO